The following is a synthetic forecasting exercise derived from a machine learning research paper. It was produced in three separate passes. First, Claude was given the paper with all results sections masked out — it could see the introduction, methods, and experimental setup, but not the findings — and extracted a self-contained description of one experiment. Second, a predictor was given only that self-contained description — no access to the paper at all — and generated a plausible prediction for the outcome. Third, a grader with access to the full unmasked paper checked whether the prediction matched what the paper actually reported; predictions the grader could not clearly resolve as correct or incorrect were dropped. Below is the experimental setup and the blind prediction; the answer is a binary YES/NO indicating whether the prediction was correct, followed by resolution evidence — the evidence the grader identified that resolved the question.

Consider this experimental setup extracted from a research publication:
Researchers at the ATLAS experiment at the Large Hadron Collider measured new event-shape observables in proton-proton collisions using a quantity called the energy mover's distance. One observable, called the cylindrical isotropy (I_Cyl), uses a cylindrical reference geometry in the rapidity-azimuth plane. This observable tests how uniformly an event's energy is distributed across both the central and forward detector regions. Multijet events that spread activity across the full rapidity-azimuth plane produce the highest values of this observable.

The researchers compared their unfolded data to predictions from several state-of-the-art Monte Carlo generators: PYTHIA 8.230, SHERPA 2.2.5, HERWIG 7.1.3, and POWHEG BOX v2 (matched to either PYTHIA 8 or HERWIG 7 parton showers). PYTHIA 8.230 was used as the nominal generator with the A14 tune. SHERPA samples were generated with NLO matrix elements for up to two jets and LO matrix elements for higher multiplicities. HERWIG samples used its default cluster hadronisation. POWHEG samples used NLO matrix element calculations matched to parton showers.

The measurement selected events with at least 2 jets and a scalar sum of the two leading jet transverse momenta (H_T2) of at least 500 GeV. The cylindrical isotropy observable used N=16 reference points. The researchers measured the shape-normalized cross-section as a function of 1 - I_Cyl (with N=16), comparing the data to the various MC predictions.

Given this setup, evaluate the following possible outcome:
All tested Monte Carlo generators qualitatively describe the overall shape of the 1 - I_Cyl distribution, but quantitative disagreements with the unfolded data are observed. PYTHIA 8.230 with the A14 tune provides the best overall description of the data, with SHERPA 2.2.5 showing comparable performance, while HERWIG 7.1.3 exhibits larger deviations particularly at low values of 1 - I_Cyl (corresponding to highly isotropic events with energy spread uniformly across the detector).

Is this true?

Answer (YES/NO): NO